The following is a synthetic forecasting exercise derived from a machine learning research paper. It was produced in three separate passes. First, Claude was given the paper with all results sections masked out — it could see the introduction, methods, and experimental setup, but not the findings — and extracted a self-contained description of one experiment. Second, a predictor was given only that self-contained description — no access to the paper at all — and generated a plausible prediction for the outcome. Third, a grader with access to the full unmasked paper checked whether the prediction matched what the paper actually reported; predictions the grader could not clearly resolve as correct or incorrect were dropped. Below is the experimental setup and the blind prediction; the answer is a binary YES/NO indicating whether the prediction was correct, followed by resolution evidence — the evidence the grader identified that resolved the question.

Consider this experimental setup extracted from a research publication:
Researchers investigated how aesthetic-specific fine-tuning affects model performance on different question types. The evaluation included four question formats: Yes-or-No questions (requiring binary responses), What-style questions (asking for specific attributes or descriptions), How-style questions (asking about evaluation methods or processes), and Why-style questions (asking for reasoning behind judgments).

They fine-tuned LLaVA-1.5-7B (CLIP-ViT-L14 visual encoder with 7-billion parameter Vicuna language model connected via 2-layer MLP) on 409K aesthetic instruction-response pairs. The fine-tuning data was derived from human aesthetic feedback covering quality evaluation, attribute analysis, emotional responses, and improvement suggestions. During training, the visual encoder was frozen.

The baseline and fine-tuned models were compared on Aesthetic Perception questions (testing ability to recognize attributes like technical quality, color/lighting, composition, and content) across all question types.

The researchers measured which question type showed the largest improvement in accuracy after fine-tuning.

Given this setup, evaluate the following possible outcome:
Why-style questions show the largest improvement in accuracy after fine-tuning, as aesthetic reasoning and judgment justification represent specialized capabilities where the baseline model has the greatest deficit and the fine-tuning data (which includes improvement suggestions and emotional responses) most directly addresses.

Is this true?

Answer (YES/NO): NO